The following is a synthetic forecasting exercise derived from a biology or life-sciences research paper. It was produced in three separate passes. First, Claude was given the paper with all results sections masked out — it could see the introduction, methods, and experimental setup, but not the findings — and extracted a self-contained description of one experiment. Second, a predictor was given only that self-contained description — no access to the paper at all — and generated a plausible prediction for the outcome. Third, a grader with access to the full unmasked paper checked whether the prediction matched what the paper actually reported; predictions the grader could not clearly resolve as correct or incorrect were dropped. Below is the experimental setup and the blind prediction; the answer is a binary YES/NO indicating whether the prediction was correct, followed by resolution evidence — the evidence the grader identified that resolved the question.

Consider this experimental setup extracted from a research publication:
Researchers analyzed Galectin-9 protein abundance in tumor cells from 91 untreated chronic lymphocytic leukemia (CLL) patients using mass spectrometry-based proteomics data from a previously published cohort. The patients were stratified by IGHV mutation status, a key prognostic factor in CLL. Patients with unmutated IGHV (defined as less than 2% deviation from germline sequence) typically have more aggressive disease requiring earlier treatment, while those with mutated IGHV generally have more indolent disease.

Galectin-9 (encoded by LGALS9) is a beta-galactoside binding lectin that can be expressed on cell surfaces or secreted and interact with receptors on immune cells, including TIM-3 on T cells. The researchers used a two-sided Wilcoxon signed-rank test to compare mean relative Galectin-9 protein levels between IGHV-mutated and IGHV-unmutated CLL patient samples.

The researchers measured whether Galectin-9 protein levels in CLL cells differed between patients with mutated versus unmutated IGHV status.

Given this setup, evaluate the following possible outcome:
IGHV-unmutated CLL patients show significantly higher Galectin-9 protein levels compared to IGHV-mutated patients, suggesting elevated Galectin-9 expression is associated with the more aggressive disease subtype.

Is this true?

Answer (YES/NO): YES